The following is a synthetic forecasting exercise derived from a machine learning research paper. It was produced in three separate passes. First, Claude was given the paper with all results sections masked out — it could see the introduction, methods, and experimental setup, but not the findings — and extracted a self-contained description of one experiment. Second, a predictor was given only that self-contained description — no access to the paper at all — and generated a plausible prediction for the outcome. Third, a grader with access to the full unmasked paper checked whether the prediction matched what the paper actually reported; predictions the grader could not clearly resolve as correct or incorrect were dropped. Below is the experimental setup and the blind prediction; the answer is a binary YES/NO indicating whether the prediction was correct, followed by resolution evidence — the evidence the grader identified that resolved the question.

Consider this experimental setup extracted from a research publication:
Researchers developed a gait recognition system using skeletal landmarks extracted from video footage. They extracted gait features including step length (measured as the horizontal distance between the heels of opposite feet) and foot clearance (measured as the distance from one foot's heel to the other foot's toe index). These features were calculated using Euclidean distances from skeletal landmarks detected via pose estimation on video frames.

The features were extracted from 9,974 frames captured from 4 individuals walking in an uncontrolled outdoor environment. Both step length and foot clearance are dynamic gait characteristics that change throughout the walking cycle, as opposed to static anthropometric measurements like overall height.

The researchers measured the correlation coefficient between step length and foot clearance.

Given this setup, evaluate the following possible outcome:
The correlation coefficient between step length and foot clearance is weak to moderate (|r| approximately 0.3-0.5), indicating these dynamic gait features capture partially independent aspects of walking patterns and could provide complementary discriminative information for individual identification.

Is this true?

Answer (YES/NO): NO